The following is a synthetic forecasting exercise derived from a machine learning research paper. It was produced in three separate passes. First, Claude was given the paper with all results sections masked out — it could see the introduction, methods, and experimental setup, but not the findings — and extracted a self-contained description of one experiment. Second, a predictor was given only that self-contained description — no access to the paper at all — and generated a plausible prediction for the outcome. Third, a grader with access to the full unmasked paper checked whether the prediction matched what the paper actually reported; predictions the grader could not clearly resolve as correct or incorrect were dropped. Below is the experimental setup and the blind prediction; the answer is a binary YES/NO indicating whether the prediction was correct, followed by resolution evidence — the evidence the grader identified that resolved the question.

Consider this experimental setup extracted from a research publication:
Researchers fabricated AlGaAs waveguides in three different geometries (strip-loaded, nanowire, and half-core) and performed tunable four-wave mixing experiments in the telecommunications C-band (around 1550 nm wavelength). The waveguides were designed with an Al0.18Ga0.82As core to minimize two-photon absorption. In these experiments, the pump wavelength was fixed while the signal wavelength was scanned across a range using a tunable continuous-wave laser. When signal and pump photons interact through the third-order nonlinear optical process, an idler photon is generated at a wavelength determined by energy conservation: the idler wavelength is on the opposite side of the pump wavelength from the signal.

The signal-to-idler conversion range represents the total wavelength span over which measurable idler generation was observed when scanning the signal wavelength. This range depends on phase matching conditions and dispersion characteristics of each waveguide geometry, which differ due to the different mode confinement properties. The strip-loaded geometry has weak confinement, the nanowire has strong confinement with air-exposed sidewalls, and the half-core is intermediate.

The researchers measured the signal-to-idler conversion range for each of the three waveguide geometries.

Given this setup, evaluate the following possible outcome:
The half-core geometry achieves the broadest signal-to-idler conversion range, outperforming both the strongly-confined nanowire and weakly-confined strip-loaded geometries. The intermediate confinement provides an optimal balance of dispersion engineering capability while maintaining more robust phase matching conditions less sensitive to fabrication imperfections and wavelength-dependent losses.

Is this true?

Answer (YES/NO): NO